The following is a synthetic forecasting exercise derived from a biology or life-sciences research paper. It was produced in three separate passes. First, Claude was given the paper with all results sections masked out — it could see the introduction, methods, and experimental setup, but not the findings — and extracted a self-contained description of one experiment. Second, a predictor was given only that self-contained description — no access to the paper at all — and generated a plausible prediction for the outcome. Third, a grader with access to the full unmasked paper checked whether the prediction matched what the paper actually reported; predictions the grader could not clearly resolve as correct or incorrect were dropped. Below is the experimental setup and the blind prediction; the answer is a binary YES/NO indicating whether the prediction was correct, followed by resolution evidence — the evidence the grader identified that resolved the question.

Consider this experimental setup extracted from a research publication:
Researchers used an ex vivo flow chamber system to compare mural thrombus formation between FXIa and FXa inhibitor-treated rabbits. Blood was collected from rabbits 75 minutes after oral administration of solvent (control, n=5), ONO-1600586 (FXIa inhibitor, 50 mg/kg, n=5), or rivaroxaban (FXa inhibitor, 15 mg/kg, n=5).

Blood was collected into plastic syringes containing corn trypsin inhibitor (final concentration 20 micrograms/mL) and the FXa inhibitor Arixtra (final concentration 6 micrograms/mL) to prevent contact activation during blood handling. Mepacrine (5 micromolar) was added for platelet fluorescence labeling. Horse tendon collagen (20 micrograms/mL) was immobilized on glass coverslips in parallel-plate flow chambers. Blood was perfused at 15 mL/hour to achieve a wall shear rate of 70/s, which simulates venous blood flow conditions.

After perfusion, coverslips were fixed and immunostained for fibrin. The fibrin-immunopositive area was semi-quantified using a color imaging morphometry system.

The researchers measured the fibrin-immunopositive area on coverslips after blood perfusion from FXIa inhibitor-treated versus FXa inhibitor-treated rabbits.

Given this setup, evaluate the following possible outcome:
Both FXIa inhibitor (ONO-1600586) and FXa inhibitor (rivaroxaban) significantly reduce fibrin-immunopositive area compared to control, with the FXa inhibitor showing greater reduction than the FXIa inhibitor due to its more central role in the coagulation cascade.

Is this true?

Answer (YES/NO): YES